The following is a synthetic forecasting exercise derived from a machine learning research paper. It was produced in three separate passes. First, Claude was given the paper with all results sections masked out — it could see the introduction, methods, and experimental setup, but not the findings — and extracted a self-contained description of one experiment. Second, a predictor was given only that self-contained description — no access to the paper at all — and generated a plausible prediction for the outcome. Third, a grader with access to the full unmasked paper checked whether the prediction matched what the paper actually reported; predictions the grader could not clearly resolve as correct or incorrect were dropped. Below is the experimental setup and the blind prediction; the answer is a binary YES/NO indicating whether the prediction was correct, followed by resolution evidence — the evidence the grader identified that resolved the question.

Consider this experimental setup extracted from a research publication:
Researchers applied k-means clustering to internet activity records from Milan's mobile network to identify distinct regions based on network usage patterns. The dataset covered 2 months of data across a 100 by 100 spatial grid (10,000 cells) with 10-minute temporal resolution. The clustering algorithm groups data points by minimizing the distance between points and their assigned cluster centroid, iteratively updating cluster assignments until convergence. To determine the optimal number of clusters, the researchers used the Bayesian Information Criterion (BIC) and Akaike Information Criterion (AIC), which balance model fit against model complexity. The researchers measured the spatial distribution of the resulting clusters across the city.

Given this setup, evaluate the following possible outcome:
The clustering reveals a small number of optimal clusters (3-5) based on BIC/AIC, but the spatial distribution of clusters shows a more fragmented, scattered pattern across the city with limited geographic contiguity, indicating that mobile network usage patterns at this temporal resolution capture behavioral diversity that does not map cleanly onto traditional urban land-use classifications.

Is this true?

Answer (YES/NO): NO